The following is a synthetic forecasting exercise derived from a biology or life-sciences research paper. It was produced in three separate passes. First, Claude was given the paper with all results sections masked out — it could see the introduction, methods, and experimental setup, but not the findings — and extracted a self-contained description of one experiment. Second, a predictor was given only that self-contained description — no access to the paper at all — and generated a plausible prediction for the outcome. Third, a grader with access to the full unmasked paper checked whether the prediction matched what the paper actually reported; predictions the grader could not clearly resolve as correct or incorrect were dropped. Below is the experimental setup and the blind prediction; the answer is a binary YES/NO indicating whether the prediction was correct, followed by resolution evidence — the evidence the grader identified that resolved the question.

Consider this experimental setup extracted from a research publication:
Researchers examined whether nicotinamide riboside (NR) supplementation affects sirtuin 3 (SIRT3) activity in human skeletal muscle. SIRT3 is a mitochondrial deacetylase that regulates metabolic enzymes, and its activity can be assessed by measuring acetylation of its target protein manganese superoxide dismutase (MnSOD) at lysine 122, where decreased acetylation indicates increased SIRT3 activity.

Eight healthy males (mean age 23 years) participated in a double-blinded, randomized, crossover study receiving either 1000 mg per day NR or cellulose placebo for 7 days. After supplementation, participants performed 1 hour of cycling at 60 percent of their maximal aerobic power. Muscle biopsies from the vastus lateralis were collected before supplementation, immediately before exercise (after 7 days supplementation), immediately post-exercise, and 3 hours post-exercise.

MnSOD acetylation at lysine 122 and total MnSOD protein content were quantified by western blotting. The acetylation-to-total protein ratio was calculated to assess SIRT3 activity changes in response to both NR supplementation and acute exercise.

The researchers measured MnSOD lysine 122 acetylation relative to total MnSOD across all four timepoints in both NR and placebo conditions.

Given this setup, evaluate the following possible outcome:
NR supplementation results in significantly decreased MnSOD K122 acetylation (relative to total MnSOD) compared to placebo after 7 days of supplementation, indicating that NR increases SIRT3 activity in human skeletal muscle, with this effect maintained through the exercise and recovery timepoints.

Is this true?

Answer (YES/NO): NO